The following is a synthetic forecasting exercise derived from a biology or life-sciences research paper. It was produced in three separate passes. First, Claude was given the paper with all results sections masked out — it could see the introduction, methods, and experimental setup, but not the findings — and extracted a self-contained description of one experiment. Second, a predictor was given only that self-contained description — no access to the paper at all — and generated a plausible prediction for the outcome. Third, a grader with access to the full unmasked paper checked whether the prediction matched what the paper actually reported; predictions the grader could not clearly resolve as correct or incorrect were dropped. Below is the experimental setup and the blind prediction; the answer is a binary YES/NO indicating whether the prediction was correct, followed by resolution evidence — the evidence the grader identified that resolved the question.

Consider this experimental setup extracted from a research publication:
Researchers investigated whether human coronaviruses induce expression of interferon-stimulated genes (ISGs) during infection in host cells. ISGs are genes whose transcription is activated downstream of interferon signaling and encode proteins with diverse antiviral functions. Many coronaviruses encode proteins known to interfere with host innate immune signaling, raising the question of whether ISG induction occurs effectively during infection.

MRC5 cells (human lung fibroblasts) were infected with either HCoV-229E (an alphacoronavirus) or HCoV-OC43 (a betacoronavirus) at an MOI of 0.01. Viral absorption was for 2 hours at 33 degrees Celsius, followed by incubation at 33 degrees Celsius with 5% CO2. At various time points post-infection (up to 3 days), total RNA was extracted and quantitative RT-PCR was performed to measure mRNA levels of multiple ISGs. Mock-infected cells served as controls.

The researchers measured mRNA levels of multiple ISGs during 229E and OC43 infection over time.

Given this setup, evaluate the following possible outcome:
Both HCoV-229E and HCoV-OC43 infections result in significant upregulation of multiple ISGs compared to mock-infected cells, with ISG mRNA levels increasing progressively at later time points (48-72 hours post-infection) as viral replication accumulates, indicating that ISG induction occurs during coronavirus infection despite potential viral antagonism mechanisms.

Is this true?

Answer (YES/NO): YES